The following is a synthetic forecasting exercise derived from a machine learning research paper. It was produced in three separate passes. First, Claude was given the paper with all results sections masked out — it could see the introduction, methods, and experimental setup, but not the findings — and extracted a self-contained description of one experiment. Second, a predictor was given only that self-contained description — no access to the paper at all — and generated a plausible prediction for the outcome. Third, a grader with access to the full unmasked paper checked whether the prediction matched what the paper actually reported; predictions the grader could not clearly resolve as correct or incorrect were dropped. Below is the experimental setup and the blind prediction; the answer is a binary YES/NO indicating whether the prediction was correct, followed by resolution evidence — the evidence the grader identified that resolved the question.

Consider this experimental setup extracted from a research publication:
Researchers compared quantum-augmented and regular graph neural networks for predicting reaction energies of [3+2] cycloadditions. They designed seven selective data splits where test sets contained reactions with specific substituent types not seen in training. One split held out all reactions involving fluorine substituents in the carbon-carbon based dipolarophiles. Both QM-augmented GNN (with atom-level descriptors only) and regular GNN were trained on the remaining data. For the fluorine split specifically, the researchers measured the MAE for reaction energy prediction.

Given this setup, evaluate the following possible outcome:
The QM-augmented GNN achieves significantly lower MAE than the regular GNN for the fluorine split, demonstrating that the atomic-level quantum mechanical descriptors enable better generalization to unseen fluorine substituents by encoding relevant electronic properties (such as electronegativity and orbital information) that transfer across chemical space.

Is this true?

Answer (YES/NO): NO